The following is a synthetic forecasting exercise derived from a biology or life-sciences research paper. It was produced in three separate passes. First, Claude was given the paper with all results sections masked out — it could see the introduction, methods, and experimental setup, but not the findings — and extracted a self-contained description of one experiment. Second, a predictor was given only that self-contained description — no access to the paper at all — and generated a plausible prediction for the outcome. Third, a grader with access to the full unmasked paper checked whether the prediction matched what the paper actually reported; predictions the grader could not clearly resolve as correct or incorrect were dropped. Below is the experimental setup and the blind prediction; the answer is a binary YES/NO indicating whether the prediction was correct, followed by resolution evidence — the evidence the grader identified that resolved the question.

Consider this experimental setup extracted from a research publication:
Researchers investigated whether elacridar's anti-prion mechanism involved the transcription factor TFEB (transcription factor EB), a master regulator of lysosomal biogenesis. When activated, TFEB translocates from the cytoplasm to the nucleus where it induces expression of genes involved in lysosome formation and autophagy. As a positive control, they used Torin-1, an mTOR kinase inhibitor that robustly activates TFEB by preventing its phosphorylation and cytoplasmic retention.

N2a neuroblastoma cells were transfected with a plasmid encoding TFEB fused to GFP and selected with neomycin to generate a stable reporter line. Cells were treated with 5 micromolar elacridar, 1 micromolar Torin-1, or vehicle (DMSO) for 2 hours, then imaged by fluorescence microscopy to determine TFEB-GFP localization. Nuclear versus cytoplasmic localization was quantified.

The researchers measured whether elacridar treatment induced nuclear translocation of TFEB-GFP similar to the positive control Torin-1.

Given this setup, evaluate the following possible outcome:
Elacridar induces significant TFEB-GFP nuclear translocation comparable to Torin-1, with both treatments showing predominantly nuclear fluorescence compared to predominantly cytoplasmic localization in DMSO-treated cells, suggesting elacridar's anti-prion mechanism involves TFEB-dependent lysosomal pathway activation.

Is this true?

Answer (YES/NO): NO